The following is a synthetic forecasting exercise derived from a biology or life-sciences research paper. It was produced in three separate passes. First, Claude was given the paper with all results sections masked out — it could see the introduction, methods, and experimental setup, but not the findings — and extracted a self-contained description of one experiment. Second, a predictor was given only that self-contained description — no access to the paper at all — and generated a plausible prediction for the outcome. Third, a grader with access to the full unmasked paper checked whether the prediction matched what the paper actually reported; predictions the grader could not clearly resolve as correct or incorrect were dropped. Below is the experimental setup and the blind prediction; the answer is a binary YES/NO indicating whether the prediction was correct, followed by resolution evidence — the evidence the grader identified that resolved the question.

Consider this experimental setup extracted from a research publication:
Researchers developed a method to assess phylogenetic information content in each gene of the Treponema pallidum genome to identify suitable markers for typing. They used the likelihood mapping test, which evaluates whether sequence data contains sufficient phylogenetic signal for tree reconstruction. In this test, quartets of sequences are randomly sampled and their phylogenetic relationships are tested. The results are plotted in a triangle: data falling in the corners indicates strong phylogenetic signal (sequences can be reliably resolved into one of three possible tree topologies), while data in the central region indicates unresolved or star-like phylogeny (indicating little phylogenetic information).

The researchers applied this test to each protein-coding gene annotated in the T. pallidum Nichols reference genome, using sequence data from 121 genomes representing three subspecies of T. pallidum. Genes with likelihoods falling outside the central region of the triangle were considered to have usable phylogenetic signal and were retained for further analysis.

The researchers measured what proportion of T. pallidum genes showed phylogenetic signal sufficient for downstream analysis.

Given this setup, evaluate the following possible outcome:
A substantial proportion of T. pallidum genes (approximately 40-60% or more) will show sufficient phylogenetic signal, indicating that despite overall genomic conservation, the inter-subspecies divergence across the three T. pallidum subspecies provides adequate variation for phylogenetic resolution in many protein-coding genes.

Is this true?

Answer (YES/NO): YES